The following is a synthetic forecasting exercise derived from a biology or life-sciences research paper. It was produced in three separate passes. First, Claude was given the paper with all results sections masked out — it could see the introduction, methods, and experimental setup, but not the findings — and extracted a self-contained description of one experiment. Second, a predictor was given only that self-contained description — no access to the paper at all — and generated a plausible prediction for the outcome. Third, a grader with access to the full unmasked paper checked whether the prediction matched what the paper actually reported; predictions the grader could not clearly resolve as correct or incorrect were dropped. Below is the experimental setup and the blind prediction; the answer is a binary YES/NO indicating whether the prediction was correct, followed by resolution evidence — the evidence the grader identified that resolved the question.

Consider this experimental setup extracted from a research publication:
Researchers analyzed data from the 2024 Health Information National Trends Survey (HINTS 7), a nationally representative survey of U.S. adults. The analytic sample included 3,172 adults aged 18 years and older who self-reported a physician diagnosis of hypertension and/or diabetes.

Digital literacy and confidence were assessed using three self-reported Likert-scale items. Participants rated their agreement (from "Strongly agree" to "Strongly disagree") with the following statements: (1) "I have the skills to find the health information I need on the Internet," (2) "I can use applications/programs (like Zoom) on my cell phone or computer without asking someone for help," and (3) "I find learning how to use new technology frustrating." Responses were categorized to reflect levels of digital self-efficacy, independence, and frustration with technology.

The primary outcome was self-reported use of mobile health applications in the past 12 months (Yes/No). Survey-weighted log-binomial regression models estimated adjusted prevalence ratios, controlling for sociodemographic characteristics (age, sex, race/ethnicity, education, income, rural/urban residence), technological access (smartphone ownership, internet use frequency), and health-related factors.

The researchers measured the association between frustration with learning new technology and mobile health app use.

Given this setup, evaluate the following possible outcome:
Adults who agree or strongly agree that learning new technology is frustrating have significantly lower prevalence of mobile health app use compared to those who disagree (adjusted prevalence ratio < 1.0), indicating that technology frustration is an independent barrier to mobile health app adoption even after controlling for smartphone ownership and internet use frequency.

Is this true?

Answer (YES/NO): YES